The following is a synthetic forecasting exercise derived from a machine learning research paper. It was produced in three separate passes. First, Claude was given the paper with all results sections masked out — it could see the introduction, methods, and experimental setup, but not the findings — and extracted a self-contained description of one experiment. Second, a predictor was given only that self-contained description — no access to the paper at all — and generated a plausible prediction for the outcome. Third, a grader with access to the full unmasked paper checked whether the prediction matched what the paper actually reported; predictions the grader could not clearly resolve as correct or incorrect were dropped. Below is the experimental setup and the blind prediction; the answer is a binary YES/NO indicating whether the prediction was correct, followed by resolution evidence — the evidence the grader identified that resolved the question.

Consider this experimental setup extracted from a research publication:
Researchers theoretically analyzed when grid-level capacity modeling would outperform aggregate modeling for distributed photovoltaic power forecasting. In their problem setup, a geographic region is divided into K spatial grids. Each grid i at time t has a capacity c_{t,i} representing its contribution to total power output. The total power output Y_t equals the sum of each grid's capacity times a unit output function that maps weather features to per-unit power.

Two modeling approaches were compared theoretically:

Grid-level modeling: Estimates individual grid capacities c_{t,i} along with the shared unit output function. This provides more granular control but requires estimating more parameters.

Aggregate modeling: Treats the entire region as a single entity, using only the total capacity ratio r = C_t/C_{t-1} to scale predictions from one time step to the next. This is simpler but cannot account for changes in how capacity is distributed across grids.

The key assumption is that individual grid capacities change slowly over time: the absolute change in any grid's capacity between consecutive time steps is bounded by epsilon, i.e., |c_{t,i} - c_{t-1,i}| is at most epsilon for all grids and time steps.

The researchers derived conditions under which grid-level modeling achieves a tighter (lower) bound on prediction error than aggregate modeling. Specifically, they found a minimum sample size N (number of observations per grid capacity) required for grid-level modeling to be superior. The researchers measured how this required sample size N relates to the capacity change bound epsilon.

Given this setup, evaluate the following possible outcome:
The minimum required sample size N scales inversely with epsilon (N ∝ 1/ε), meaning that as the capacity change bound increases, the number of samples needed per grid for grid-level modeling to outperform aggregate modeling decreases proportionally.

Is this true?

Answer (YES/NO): NO